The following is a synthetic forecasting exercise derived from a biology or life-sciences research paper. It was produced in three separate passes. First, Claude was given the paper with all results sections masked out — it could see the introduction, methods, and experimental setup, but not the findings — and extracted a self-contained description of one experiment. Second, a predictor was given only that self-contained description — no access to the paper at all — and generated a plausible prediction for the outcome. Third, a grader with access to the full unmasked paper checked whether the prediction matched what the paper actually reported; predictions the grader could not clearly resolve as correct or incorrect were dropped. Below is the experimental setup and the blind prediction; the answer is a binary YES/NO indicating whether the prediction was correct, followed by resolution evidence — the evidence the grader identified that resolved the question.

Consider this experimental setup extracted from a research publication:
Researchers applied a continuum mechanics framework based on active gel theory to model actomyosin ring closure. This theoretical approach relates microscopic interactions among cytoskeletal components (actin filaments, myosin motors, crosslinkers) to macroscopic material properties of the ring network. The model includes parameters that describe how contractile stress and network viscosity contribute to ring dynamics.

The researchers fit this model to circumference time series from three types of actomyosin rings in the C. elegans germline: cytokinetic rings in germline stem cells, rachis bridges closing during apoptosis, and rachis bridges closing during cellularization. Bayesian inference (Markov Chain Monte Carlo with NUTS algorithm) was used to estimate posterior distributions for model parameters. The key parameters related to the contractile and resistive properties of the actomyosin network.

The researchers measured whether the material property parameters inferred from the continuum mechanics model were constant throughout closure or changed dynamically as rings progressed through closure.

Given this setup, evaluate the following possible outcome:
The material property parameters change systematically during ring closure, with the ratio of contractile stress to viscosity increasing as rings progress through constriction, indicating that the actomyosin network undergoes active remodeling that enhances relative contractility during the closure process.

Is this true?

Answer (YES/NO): NO